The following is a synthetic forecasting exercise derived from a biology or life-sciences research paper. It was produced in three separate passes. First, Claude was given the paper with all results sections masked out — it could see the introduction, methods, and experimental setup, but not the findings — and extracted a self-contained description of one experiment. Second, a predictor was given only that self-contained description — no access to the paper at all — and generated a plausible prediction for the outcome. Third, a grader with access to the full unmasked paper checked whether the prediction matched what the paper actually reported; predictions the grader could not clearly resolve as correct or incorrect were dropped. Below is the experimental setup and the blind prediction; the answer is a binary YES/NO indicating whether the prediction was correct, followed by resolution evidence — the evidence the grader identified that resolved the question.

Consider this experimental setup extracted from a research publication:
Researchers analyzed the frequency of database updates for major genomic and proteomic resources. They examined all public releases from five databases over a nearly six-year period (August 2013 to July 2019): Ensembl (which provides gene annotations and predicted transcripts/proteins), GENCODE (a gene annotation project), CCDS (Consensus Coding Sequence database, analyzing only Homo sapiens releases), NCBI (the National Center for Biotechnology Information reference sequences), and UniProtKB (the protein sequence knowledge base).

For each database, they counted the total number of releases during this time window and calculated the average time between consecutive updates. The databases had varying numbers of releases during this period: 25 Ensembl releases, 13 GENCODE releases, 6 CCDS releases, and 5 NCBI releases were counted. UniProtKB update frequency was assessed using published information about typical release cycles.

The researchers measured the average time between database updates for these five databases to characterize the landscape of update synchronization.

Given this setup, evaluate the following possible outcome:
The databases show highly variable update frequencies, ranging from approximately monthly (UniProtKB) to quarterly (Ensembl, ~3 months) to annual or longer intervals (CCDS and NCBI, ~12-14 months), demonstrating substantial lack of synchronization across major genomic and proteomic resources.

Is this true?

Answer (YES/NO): NO